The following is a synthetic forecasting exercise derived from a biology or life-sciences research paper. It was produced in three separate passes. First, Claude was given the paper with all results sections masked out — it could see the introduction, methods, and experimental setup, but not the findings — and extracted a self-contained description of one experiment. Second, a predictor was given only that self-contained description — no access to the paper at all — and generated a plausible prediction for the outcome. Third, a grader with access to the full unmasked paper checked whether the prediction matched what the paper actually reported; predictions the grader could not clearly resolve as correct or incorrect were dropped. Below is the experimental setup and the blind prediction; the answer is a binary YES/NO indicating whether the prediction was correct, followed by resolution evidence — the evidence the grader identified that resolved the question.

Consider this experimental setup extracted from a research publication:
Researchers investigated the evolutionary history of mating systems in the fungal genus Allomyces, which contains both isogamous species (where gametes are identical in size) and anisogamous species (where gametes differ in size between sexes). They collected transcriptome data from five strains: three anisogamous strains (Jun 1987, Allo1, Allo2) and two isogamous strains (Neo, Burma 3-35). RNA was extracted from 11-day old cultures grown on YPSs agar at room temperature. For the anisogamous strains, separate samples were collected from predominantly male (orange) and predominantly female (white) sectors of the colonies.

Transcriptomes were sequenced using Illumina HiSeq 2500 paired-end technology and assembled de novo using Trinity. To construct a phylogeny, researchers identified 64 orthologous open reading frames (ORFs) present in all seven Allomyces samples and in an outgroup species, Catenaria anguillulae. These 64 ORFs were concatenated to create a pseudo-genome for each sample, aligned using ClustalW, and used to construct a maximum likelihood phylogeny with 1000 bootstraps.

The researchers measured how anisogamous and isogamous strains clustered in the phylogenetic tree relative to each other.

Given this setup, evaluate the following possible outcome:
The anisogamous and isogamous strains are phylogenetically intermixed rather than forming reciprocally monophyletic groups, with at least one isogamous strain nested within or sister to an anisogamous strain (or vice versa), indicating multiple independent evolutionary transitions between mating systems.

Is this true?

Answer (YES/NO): NO